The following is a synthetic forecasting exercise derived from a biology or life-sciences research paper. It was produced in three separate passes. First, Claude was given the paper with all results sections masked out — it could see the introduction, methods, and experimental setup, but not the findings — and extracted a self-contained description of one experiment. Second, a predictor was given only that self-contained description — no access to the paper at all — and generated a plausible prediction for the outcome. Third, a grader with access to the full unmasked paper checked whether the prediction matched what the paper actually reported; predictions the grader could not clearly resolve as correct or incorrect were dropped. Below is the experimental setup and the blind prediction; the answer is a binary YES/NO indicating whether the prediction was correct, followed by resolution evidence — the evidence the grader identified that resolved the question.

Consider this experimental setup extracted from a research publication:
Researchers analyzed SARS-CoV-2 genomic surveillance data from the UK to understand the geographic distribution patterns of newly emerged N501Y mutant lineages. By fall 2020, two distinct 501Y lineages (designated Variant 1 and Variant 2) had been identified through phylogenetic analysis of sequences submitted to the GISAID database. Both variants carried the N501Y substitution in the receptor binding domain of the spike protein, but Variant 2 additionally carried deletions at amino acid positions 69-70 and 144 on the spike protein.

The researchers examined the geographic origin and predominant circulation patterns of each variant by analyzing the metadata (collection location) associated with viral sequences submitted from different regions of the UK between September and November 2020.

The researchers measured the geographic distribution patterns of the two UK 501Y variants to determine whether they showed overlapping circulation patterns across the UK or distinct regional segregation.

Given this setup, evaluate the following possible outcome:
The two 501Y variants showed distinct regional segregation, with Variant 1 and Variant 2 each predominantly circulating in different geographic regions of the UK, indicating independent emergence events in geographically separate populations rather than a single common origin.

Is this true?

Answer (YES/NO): YES